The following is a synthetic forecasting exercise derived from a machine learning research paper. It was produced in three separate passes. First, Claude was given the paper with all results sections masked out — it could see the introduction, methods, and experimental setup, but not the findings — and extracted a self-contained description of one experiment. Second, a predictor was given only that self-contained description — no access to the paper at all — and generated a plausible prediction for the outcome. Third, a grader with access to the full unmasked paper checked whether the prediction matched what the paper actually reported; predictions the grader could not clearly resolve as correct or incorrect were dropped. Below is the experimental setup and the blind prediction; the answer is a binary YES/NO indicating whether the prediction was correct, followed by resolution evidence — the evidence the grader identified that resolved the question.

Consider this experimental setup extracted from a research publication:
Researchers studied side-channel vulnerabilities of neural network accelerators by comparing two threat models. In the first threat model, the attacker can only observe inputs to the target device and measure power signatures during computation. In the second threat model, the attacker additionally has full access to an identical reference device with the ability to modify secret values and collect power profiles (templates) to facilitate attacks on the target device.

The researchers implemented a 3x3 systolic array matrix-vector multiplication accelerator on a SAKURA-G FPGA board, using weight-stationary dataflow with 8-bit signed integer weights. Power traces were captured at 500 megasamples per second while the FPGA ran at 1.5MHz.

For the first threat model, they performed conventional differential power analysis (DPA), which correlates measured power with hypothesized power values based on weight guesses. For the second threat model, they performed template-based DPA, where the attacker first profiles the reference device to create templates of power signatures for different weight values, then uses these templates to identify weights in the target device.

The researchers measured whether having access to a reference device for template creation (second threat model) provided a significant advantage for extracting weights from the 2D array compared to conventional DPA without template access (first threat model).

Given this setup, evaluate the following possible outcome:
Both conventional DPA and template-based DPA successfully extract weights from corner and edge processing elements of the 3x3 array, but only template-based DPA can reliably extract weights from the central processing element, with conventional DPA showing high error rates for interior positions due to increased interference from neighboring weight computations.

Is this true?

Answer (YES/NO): NO